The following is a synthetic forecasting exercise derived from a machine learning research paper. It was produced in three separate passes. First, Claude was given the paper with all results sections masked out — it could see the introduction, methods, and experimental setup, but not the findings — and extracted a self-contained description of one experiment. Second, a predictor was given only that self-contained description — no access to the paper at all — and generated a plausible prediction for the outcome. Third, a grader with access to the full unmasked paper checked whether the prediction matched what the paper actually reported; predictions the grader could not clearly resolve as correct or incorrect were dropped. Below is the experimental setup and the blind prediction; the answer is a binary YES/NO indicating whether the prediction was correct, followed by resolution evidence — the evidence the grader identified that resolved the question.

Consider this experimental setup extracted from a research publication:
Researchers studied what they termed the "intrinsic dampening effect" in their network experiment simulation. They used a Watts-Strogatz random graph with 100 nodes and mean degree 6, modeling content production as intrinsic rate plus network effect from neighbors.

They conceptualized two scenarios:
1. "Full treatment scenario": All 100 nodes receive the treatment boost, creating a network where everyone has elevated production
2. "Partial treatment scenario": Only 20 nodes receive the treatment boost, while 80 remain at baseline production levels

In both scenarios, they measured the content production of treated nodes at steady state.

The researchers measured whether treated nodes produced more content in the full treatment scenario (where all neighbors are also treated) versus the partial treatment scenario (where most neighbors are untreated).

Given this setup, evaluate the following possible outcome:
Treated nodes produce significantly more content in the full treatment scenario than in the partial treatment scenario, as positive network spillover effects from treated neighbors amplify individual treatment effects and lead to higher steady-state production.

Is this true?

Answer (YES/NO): YES